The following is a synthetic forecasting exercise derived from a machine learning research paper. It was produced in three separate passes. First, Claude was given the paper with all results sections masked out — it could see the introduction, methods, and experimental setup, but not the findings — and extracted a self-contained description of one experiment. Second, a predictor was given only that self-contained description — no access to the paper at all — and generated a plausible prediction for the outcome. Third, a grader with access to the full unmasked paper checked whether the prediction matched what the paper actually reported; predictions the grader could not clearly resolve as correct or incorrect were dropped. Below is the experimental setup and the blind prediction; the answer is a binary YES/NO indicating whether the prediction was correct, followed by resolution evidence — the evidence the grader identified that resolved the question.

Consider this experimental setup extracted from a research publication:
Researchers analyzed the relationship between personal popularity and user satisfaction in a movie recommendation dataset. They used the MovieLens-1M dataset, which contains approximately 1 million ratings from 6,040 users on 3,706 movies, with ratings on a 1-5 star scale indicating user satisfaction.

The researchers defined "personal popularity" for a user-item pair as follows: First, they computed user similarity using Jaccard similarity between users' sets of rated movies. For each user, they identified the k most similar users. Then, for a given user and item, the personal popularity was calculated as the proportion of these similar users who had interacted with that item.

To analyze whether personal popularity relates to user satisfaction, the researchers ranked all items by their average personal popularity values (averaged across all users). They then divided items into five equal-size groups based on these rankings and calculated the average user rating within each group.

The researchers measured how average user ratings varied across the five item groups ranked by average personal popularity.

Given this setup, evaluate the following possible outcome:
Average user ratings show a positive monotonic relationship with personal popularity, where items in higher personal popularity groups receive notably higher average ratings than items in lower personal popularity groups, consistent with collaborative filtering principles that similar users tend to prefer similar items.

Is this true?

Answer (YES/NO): YES